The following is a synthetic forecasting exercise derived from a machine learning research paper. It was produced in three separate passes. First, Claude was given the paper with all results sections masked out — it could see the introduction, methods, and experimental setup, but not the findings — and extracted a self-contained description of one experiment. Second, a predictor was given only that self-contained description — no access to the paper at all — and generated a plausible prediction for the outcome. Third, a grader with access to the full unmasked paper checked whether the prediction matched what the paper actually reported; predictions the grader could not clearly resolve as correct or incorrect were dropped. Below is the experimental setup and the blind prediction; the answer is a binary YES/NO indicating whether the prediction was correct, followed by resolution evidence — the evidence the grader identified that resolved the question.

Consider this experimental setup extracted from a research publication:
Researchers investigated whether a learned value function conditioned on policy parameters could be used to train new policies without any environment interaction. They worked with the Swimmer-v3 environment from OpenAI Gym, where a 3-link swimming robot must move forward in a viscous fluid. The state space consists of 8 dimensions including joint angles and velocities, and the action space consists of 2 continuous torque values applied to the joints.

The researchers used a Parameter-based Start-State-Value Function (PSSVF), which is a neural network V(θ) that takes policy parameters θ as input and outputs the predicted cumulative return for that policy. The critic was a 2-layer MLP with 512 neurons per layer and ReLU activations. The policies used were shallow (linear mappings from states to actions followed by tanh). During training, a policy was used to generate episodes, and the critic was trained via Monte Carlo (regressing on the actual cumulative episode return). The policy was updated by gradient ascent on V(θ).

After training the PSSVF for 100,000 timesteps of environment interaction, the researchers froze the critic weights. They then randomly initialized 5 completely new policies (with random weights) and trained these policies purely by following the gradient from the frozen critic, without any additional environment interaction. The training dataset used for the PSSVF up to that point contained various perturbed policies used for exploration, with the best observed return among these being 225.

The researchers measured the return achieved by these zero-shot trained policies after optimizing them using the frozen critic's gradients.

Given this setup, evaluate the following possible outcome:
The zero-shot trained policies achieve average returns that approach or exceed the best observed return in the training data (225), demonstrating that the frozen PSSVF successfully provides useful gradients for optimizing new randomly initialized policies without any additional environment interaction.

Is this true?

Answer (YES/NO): YES